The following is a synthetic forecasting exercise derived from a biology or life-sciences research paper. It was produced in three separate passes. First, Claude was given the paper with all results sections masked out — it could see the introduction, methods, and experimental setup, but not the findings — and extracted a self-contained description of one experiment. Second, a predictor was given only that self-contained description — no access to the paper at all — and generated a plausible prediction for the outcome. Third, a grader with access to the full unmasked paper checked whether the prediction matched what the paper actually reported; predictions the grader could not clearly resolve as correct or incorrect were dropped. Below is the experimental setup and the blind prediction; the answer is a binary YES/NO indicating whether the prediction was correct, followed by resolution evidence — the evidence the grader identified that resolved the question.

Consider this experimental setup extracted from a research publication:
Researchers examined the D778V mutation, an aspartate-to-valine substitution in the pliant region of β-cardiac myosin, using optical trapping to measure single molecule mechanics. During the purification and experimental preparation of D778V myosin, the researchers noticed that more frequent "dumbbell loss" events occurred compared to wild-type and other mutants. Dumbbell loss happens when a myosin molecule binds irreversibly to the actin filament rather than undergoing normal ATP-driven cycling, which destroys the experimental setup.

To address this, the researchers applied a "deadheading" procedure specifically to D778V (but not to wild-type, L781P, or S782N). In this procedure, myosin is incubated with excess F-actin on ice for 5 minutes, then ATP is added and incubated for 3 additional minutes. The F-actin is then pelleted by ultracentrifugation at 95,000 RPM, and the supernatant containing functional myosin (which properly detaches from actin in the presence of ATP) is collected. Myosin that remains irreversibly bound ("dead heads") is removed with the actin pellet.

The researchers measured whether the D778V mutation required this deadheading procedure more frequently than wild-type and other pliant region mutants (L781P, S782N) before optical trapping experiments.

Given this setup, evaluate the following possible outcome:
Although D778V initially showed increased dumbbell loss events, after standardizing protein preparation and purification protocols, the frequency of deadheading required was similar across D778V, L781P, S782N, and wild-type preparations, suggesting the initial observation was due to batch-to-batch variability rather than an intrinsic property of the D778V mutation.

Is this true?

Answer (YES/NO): NO